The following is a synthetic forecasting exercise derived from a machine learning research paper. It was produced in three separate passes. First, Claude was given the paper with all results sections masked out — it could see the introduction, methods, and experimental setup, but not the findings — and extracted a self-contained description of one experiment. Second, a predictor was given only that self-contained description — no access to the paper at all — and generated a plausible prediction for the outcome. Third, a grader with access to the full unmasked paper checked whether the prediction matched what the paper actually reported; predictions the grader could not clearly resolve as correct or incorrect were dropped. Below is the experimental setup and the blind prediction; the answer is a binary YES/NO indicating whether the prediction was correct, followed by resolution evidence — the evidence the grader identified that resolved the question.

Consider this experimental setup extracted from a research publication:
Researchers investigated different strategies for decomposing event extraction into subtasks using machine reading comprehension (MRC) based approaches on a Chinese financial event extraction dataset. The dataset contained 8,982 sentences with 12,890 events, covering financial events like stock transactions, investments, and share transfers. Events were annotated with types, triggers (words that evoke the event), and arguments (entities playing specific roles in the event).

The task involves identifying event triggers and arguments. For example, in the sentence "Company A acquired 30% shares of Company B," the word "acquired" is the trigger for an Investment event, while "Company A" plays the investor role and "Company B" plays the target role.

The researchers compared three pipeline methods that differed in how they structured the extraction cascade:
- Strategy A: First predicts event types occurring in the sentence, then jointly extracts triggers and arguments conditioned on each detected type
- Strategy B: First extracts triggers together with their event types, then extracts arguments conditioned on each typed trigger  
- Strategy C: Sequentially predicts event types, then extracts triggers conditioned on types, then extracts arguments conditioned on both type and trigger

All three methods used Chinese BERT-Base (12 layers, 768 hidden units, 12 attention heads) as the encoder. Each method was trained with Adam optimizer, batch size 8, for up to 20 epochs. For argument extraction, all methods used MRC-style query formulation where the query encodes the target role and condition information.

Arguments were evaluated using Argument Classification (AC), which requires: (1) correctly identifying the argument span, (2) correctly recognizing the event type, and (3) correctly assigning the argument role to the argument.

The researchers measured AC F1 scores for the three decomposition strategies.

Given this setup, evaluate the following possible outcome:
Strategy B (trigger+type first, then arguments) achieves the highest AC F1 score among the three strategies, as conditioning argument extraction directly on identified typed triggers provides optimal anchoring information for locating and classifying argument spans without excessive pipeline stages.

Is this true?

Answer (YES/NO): YES